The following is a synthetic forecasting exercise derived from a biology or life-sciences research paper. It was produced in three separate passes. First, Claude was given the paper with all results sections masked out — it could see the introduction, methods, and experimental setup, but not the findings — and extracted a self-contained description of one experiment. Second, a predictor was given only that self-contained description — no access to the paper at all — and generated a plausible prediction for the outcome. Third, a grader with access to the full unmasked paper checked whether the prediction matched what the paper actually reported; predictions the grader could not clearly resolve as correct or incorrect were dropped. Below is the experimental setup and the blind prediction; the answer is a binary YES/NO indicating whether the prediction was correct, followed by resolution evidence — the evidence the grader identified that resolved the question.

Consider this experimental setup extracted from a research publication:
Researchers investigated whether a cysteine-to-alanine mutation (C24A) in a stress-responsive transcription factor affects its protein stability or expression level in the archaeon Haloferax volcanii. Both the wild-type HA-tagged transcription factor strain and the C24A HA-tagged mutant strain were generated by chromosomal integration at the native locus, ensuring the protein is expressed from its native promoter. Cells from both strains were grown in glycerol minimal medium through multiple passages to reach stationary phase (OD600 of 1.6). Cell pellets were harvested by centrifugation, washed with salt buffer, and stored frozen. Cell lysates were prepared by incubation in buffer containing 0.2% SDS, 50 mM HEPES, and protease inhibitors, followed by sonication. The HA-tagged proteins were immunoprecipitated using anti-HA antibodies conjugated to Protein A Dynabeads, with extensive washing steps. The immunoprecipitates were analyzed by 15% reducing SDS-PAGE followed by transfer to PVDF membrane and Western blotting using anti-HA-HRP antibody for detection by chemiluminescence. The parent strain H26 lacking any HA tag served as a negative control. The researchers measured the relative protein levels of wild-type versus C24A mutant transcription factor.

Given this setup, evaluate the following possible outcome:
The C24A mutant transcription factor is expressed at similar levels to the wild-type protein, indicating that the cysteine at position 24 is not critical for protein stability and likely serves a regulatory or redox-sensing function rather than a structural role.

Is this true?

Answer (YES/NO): YES